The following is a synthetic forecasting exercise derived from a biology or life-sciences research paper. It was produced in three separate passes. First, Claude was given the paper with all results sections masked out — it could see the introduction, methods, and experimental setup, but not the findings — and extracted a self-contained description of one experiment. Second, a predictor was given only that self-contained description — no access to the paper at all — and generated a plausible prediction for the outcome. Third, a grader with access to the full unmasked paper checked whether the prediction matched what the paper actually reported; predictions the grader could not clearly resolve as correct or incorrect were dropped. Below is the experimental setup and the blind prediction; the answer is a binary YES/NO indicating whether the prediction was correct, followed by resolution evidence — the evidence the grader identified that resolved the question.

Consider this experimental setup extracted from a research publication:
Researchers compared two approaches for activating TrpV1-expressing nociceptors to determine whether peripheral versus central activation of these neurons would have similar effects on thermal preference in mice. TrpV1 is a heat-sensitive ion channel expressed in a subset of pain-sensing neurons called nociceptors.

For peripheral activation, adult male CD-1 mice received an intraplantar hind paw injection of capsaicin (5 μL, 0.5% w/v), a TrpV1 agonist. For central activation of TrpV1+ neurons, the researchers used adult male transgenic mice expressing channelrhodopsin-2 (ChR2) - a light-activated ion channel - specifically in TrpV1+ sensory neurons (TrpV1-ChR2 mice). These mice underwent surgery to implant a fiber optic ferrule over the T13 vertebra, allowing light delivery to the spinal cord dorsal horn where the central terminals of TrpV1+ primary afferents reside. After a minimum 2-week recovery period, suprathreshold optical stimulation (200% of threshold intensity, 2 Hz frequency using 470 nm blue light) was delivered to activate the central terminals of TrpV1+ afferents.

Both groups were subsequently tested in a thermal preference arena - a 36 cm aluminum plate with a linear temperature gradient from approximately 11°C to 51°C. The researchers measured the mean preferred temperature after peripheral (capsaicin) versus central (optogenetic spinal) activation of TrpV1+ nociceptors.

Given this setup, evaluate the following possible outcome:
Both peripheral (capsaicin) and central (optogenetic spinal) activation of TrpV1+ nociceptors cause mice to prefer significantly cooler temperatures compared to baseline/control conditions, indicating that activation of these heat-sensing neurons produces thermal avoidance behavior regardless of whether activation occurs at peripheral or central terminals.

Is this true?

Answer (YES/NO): NO